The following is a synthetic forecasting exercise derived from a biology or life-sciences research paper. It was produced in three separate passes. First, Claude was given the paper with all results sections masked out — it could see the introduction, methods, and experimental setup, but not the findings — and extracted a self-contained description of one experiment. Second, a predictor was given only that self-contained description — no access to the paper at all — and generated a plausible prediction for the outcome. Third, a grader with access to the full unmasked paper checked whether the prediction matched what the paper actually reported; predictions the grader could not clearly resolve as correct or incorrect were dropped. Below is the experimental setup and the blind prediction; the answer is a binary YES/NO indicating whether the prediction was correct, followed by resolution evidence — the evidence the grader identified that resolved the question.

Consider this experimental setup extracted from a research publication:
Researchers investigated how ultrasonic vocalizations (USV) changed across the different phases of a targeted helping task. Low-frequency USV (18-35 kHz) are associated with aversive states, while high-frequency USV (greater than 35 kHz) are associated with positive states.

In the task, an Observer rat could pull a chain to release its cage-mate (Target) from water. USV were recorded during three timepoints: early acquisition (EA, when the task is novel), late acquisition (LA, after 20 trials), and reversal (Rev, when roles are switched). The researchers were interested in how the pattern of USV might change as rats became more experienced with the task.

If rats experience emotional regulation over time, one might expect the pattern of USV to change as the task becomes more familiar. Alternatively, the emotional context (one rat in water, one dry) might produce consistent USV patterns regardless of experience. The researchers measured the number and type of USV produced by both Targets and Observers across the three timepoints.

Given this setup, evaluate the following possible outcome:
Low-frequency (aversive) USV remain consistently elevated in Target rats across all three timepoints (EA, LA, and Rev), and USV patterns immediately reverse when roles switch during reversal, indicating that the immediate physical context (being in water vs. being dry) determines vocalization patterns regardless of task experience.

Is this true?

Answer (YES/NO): NO